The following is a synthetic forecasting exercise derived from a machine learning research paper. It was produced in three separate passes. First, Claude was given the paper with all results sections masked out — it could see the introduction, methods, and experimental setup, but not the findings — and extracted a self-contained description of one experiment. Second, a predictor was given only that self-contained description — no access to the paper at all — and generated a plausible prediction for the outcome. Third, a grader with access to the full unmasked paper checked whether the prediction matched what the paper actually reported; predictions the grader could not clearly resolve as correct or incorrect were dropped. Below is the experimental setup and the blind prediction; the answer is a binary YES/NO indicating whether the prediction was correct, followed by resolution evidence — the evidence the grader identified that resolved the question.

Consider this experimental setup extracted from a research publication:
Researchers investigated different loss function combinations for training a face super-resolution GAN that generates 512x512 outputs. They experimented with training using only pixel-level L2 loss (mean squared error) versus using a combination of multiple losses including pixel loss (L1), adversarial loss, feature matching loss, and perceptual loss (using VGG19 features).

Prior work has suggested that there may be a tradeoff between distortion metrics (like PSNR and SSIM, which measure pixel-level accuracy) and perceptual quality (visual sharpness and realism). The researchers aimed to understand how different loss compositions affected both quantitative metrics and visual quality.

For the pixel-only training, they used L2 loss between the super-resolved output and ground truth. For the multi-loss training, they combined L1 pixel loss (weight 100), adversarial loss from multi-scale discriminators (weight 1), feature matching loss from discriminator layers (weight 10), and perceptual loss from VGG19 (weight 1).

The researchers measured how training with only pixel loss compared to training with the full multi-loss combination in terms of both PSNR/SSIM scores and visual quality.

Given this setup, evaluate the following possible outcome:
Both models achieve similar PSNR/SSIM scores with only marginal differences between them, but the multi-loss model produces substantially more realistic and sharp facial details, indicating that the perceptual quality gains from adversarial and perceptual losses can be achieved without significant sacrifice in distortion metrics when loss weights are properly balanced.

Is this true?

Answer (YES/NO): NO